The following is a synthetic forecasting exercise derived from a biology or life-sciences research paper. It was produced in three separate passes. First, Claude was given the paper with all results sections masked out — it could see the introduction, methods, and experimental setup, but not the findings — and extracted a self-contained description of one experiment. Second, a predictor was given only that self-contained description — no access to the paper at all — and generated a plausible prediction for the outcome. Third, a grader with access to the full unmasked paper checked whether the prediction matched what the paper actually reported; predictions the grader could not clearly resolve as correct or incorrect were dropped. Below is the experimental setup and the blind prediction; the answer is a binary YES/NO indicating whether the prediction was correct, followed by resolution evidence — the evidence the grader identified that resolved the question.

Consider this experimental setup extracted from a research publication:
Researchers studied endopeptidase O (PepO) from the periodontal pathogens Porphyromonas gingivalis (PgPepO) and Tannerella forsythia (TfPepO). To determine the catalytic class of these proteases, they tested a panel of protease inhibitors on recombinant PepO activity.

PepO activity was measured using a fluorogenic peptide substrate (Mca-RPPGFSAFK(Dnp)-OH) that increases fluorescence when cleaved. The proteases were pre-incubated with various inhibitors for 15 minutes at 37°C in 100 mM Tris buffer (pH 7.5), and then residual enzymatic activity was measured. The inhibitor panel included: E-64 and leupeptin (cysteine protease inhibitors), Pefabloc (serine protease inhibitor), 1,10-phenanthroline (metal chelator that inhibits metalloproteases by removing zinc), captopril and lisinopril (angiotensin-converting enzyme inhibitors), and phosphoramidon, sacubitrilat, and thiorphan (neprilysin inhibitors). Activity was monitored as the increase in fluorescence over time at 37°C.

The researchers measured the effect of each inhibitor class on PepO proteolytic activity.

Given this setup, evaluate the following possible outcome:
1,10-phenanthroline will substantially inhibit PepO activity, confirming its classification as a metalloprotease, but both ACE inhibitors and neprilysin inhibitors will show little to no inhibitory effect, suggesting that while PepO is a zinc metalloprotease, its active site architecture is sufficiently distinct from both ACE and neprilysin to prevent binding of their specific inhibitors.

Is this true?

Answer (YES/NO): NO